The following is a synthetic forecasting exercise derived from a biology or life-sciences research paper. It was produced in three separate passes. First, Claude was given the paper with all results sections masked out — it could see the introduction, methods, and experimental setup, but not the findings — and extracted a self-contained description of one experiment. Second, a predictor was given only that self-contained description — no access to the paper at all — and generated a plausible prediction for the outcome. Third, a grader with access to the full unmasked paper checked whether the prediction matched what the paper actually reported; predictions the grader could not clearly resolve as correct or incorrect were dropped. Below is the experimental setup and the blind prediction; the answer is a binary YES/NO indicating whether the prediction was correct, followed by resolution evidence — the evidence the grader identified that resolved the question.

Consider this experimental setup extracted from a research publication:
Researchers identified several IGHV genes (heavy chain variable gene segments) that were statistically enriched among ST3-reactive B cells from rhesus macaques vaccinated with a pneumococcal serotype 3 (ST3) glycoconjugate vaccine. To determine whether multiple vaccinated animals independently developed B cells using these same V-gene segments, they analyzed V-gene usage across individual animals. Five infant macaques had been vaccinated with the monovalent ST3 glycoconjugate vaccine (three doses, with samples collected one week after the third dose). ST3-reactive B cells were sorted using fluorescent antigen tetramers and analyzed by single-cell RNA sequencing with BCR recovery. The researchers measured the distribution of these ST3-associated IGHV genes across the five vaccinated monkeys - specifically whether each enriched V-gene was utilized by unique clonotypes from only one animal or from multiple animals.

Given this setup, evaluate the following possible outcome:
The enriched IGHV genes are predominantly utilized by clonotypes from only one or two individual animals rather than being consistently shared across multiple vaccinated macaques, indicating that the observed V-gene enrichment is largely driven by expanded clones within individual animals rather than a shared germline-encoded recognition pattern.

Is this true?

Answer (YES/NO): NO